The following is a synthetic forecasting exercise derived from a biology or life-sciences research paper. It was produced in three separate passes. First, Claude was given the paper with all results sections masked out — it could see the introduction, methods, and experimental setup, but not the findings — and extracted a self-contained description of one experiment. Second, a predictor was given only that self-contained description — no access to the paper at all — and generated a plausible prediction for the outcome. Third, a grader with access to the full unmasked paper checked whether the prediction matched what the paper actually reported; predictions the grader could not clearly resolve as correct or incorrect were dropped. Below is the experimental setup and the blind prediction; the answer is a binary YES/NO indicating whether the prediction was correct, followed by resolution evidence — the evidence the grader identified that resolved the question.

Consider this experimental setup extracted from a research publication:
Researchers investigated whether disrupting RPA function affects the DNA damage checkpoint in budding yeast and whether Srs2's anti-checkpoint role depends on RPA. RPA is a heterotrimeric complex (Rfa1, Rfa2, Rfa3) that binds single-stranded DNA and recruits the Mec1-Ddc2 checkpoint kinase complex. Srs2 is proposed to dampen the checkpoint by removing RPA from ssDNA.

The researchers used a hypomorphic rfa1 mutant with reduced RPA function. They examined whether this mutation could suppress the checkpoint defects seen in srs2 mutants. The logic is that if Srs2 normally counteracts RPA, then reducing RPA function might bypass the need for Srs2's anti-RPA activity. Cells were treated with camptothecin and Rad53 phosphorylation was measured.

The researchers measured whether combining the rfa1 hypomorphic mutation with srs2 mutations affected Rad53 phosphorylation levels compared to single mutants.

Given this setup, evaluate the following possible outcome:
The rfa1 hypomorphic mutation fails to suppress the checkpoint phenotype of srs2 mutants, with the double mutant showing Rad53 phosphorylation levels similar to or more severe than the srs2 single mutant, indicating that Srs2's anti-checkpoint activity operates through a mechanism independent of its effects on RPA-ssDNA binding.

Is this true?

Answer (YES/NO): NO